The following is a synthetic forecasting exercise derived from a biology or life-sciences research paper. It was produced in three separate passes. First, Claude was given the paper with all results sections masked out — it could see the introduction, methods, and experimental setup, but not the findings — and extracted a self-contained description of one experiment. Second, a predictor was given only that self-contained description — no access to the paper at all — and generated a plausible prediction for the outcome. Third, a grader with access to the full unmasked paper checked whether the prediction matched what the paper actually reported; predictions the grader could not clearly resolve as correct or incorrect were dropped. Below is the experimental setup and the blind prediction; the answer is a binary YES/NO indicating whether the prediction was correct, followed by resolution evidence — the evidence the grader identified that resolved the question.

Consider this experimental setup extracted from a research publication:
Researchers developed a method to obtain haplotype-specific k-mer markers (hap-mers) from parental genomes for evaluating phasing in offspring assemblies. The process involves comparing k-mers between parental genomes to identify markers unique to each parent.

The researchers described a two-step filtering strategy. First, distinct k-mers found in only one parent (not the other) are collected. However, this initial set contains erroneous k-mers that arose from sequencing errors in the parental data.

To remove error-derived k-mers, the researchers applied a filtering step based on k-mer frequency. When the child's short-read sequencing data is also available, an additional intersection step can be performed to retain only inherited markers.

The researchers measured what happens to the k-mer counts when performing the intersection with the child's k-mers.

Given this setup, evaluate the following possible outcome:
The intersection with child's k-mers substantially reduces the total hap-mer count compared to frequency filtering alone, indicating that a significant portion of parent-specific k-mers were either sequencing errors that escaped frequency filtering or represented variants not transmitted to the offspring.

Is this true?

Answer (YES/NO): YES